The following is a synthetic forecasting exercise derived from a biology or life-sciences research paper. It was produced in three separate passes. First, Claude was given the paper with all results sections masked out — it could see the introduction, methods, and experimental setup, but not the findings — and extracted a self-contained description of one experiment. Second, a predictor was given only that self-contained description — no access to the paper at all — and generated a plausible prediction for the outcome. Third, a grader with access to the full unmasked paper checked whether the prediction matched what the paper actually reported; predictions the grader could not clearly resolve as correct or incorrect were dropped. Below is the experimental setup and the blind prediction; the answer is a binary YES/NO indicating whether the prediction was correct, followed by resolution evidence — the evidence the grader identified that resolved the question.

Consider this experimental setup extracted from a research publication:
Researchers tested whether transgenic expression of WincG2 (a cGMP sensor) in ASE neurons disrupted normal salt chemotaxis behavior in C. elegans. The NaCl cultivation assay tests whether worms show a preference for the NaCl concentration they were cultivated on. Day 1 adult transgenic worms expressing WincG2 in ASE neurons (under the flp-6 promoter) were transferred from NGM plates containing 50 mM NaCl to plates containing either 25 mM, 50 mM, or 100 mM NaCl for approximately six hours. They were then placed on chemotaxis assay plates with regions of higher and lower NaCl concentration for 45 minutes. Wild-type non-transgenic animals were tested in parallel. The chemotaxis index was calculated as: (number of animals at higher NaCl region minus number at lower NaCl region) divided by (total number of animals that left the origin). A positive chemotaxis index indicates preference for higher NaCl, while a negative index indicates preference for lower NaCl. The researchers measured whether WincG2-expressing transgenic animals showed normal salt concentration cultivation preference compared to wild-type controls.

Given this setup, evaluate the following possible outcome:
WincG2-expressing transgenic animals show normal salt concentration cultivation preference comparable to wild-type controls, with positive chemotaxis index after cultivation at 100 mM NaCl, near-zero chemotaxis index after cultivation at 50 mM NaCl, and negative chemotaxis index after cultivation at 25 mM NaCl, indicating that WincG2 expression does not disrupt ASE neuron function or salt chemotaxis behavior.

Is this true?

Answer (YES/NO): NO